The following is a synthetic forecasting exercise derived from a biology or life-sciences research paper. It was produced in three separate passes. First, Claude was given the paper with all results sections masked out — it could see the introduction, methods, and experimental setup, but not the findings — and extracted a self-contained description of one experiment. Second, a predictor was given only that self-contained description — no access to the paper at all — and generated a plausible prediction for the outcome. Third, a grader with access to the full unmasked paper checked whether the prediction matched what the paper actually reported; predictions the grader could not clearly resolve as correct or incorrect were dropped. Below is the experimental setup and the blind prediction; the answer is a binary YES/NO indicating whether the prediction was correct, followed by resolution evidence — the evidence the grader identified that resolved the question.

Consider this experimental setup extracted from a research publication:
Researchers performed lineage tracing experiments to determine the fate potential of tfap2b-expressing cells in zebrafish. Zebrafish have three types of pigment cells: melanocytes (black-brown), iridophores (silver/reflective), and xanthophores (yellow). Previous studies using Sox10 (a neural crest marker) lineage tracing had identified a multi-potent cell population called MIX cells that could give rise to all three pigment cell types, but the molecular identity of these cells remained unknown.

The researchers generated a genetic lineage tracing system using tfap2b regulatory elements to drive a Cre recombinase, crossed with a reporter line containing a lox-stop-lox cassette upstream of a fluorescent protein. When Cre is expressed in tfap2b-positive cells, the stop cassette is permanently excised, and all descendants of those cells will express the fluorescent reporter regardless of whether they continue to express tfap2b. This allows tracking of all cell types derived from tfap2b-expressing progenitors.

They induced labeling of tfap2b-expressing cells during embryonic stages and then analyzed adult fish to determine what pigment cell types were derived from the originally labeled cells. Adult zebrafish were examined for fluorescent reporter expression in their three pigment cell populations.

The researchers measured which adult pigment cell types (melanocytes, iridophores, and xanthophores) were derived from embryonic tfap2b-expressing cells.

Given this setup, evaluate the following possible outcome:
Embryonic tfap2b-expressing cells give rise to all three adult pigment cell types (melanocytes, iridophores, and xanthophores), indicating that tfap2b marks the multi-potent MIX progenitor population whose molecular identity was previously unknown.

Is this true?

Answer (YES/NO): YES